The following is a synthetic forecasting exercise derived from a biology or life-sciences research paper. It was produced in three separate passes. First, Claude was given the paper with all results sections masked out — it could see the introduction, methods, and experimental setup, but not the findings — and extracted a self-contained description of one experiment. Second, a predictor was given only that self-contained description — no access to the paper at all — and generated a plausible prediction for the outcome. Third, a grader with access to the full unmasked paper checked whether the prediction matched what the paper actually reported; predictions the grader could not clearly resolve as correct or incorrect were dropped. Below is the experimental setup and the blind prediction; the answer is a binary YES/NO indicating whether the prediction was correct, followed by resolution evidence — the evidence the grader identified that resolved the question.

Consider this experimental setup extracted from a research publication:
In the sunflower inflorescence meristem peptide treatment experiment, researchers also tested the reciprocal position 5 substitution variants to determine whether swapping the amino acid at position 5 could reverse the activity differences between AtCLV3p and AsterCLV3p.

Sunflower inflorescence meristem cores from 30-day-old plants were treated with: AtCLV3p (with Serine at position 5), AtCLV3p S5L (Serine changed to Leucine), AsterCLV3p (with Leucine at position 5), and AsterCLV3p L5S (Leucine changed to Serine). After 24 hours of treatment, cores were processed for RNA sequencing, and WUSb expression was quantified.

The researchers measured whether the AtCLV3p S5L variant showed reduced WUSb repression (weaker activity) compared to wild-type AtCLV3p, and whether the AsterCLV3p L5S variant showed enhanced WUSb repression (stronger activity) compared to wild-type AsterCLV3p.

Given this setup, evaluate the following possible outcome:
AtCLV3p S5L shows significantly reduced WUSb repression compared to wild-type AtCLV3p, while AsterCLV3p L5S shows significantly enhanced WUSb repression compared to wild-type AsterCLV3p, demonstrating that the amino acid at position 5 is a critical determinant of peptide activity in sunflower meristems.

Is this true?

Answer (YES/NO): YES